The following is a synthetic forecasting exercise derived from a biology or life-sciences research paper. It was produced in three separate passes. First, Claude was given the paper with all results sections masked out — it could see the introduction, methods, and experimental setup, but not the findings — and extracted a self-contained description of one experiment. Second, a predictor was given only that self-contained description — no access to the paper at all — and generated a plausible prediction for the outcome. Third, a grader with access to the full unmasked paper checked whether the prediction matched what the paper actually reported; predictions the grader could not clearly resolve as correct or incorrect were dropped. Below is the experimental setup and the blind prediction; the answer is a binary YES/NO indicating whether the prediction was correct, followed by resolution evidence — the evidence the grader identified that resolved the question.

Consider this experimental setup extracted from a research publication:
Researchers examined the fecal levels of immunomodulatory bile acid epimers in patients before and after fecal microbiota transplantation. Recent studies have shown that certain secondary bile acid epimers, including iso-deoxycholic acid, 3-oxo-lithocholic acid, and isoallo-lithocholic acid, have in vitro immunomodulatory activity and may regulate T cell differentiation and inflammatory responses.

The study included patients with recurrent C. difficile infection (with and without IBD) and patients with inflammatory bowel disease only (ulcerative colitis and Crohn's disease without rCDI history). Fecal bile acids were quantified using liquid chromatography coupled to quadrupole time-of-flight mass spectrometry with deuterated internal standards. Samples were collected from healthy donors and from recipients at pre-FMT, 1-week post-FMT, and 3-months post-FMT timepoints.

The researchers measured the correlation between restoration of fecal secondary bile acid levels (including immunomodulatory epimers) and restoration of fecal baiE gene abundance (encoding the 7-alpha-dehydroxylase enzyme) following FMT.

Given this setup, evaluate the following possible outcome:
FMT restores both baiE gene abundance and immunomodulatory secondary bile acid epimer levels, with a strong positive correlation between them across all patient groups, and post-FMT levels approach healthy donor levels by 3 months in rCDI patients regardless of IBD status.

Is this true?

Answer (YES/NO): NO